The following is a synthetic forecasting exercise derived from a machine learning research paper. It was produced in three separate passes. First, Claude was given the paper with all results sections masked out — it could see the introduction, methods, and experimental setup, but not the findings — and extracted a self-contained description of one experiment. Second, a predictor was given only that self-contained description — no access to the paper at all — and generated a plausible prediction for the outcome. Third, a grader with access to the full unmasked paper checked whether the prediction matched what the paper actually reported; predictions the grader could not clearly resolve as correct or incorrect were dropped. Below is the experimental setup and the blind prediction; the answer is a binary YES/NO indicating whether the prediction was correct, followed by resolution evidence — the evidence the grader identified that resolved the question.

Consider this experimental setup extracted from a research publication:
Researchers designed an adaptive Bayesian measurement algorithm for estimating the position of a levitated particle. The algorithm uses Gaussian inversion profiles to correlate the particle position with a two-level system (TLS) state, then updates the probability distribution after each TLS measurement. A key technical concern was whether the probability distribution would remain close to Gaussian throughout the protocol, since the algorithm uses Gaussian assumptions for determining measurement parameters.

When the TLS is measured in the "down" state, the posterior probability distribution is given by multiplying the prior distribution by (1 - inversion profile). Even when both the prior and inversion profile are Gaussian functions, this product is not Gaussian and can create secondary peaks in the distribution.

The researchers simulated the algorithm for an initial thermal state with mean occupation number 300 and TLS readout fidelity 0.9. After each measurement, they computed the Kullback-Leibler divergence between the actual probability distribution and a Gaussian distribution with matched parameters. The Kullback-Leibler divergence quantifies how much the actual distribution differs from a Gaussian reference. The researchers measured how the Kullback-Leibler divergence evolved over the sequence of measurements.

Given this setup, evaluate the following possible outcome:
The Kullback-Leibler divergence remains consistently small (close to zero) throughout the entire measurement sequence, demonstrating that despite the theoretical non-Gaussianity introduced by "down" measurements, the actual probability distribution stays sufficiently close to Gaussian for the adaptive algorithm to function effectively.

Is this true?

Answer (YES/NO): YES